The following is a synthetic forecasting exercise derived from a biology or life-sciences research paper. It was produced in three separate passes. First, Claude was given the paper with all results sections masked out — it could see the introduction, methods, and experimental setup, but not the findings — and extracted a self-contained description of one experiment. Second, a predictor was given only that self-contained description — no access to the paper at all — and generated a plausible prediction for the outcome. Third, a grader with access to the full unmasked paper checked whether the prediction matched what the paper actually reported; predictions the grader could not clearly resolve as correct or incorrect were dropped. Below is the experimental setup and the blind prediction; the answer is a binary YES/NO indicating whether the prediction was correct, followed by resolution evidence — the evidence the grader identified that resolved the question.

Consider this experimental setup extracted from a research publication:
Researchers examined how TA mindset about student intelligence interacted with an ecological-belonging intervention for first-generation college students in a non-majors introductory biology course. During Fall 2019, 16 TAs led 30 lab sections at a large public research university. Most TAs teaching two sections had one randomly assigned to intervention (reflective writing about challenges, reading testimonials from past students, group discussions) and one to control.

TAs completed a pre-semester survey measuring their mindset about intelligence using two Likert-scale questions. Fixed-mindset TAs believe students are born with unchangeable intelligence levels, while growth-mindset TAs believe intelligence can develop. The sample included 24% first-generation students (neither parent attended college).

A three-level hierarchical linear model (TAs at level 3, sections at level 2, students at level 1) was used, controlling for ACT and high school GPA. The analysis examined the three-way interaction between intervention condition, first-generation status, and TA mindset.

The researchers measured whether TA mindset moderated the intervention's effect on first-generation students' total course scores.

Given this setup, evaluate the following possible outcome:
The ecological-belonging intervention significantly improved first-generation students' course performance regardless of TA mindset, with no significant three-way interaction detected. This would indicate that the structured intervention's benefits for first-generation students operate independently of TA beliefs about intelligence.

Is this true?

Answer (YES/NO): NO